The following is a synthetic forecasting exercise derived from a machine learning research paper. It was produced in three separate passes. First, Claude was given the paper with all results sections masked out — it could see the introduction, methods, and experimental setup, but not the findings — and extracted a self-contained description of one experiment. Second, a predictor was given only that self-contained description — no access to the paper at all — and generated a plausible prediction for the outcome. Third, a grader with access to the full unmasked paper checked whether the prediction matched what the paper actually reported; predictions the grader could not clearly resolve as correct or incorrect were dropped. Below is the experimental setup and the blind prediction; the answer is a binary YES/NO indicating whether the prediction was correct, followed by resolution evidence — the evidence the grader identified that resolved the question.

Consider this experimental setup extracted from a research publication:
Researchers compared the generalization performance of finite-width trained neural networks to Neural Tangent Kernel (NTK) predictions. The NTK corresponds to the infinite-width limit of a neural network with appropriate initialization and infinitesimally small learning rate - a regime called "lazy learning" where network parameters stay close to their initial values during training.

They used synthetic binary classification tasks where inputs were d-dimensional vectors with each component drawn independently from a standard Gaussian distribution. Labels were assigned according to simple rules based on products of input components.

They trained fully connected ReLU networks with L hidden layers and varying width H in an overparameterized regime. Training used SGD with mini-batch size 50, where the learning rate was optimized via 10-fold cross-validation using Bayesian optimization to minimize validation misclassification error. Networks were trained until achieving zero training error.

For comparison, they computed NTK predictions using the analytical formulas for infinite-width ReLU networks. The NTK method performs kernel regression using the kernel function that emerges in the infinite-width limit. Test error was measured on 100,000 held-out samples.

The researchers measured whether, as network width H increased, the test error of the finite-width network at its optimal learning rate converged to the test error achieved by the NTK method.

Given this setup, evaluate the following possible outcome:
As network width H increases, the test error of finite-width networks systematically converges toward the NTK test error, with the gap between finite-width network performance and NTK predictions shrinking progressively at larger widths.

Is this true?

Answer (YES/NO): NO